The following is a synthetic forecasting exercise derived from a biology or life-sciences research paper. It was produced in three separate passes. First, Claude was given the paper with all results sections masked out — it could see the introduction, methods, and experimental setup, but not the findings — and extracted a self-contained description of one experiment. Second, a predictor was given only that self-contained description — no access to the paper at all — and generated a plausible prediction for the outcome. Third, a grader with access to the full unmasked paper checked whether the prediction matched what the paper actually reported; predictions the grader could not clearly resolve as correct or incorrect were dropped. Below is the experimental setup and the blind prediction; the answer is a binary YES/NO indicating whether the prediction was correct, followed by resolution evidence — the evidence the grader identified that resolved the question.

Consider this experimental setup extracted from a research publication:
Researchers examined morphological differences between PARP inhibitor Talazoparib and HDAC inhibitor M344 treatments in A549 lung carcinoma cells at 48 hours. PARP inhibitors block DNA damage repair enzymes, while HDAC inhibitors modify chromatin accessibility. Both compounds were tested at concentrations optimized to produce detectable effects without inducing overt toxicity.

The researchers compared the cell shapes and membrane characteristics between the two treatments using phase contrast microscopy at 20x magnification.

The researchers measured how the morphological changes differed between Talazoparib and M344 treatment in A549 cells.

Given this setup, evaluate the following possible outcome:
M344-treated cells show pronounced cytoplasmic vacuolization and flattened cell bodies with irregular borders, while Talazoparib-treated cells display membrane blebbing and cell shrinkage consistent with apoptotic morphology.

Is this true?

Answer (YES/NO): NO